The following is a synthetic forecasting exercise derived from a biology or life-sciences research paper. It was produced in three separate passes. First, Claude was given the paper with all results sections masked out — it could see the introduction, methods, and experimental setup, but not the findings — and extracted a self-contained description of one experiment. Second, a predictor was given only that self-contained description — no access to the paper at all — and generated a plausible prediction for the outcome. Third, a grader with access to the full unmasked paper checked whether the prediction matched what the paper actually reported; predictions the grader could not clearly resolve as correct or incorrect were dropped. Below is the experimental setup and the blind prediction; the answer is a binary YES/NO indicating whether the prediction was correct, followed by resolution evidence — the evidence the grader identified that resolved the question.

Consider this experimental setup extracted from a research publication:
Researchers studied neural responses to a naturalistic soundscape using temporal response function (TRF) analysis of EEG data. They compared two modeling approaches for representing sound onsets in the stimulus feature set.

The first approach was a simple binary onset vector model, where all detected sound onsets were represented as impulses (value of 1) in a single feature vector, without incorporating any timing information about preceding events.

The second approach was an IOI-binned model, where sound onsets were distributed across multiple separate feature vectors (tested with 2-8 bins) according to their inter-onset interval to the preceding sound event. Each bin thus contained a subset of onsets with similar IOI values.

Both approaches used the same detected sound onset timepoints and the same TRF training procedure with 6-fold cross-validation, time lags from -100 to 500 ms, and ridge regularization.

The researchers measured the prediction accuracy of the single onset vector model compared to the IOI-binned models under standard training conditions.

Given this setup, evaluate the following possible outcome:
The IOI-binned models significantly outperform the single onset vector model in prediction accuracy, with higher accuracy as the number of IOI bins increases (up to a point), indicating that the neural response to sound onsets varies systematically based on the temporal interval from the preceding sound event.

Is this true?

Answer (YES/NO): NO